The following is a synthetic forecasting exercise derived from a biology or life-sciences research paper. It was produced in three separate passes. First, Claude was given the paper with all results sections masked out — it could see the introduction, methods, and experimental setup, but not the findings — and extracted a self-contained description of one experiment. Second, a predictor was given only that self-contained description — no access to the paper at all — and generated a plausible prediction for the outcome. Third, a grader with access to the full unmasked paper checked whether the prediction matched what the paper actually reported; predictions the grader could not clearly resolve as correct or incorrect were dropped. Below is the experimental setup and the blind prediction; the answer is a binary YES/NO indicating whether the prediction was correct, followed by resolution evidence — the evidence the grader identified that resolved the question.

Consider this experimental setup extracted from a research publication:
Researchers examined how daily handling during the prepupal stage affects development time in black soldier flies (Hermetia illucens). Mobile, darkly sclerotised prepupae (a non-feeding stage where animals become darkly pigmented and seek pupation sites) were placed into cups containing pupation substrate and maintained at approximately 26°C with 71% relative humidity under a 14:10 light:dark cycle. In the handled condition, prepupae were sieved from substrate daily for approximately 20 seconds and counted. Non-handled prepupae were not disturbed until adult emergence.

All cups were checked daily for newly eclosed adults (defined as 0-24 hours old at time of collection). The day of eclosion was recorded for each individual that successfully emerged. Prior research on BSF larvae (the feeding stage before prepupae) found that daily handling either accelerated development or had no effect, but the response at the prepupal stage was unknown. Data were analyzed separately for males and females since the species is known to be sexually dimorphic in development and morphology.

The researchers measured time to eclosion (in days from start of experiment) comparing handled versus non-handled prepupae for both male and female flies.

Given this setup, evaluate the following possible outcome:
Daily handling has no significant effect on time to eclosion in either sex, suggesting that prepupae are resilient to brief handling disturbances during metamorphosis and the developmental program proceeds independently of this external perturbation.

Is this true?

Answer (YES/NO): NO